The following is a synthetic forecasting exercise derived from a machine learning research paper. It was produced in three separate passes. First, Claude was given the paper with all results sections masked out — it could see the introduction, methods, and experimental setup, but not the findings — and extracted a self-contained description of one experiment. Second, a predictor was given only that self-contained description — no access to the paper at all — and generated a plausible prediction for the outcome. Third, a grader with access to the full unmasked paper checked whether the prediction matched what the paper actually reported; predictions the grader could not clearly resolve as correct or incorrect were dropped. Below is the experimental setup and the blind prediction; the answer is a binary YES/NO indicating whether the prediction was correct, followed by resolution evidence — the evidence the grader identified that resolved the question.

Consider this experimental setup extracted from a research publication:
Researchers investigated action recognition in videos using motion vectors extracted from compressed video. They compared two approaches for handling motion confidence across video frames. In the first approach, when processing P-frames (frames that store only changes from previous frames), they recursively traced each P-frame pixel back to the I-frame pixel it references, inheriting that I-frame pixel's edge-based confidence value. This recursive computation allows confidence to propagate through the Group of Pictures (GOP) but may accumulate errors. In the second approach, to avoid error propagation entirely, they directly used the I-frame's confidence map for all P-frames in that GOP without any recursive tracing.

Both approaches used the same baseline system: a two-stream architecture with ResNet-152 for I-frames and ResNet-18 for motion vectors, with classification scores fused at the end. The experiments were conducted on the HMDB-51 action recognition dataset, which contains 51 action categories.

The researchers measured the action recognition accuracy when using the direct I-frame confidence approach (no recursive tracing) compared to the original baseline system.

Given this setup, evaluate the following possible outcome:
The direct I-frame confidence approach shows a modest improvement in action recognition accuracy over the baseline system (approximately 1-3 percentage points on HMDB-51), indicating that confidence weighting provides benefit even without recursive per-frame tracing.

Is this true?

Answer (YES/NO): NO